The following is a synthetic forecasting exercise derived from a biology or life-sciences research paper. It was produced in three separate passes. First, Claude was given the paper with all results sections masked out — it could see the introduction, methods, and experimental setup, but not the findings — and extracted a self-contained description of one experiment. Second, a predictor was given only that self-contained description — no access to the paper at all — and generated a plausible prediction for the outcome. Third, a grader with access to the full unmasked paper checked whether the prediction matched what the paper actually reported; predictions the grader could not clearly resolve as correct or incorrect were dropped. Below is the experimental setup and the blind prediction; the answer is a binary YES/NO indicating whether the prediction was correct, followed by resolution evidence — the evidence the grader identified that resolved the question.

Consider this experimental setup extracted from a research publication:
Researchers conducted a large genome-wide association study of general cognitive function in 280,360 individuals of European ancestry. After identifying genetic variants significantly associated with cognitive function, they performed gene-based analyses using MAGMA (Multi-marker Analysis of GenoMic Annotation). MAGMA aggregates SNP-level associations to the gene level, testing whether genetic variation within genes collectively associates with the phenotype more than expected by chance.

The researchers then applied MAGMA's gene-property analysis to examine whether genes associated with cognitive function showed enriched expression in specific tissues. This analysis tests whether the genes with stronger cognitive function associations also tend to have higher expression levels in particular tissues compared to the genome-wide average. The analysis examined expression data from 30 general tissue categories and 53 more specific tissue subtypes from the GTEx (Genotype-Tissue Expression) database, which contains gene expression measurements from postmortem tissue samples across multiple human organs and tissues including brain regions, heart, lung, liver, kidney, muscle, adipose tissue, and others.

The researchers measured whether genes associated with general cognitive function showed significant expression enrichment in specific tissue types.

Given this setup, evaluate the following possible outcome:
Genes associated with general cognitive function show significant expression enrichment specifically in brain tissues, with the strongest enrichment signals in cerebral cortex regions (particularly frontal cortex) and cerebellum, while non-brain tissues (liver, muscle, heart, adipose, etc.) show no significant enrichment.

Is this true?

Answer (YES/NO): NO